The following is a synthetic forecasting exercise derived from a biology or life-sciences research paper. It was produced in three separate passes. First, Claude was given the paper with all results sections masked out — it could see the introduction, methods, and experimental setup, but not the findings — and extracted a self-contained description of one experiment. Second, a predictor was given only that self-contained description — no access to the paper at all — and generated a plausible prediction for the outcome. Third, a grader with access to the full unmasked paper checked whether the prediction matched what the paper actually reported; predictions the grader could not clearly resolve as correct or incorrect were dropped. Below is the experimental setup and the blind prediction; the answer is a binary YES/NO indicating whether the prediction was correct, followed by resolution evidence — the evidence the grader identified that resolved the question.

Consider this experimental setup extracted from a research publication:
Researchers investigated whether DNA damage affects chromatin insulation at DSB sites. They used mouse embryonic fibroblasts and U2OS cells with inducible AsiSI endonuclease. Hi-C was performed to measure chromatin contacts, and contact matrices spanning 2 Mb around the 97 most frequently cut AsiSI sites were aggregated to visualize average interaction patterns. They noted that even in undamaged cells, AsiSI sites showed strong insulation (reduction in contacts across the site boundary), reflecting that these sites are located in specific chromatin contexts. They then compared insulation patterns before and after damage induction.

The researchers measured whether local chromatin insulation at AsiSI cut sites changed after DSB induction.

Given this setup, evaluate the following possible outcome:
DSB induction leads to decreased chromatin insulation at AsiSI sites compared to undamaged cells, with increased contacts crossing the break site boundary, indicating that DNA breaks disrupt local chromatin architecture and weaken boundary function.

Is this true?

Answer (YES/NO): NO